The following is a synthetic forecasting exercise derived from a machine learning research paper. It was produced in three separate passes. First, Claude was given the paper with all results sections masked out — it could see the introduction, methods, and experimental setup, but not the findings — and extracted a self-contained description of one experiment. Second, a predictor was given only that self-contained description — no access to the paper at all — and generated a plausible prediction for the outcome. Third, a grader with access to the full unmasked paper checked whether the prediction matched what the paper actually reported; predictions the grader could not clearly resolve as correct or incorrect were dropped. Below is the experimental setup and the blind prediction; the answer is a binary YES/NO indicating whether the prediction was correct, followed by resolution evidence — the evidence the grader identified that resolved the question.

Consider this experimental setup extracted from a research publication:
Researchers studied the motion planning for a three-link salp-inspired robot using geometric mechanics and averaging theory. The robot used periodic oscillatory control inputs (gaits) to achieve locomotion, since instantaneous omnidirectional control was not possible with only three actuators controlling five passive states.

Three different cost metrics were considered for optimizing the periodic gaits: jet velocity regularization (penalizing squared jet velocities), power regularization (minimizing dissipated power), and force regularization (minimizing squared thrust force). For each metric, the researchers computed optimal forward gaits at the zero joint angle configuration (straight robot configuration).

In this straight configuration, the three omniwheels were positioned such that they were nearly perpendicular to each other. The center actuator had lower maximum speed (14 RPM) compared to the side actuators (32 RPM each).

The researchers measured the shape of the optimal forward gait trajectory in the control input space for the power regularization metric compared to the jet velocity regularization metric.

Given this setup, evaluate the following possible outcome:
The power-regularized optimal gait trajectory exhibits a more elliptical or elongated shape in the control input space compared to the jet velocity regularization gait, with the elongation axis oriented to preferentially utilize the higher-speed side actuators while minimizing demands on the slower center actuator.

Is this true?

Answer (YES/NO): NO